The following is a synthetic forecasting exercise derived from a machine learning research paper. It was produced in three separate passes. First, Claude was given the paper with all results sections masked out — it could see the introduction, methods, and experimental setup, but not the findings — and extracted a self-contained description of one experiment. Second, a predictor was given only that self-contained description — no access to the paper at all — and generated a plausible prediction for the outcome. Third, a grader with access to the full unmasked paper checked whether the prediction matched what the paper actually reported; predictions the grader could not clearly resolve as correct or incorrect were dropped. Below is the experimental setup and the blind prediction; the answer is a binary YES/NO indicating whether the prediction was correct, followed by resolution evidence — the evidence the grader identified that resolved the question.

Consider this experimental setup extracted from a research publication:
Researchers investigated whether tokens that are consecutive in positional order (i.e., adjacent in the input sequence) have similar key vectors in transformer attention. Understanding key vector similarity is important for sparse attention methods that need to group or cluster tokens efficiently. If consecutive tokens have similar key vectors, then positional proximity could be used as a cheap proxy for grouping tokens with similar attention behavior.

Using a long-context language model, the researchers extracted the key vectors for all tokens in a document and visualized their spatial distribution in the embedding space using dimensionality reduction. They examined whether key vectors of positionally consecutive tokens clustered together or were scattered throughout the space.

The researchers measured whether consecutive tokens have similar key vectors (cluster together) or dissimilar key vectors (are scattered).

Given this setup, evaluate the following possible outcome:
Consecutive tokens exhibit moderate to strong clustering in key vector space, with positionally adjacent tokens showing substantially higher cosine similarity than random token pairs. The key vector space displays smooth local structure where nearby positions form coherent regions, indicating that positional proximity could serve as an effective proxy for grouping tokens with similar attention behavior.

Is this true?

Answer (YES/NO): NO